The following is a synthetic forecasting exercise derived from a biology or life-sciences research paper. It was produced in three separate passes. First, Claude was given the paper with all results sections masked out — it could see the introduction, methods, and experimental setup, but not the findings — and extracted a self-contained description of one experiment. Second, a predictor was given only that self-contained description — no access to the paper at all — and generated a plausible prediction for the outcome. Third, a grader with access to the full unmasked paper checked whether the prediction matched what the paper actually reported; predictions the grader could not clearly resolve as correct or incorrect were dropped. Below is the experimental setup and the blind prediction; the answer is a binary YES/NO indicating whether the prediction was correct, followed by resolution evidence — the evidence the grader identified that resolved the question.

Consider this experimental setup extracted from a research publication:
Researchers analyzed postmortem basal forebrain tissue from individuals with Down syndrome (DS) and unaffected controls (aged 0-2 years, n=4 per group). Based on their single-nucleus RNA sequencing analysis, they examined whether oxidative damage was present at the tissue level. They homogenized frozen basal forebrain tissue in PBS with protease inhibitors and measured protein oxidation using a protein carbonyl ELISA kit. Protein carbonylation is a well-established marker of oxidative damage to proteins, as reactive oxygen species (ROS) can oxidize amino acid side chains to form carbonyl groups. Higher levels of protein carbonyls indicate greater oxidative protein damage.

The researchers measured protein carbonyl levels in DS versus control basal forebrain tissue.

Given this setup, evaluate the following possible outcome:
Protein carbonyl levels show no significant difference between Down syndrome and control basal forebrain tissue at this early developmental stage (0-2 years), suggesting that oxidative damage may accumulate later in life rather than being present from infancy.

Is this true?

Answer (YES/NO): YES